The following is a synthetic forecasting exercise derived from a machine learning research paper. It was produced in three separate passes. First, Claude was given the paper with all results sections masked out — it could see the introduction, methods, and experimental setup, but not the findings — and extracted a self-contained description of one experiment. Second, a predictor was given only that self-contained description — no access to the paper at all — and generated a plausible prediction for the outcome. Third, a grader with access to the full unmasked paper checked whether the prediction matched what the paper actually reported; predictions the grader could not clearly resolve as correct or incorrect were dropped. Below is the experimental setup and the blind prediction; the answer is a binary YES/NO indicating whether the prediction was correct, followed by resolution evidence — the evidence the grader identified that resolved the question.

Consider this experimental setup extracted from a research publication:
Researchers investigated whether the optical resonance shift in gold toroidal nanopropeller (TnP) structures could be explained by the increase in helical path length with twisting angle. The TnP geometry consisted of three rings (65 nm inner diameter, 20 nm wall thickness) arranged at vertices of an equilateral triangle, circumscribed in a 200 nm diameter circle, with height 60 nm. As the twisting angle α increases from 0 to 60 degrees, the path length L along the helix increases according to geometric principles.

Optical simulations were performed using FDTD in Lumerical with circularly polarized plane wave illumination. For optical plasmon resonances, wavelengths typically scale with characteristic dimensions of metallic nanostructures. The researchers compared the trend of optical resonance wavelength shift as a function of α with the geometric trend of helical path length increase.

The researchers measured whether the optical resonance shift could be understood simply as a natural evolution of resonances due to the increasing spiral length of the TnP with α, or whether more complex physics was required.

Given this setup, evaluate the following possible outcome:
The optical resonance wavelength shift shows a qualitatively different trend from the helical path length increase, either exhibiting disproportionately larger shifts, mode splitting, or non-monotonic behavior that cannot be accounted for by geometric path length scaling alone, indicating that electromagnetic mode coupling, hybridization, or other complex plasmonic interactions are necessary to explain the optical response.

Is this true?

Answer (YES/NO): NO